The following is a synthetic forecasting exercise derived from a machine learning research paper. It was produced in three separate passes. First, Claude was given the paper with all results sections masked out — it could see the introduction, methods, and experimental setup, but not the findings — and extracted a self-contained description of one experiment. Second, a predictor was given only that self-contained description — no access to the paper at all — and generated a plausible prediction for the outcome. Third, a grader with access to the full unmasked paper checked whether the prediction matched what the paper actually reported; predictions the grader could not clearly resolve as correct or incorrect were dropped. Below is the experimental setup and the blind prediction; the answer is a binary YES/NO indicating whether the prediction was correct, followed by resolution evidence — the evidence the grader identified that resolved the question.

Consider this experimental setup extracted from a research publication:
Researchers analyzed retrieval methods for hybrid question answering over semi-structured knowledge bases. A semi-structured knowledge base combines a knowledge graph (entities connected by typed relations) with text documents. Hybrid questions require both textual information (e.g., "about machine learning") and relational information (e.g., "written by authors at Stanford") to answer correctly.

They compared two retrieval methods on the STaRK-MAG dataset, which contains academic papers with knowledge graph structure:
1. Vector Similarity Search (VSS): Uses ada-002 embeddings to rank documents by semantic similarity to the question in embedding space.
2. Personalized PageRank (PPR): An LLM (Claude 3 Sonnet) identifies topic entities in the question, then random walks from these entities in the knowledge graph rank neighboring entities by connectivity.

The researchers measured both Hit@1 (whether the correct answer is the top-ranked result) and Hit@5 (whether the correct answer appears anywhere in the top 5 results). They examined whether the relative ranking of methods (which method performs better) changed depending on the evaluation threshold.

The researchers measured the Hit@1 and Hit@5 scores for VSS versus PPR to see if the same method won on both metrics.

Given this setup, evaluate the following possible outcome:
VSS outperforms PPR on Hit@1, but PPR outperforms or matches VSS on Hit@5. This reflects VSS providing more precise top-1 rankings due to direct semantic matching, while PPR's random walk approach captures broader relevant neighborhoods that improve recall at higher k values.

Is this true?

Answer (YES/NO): YES